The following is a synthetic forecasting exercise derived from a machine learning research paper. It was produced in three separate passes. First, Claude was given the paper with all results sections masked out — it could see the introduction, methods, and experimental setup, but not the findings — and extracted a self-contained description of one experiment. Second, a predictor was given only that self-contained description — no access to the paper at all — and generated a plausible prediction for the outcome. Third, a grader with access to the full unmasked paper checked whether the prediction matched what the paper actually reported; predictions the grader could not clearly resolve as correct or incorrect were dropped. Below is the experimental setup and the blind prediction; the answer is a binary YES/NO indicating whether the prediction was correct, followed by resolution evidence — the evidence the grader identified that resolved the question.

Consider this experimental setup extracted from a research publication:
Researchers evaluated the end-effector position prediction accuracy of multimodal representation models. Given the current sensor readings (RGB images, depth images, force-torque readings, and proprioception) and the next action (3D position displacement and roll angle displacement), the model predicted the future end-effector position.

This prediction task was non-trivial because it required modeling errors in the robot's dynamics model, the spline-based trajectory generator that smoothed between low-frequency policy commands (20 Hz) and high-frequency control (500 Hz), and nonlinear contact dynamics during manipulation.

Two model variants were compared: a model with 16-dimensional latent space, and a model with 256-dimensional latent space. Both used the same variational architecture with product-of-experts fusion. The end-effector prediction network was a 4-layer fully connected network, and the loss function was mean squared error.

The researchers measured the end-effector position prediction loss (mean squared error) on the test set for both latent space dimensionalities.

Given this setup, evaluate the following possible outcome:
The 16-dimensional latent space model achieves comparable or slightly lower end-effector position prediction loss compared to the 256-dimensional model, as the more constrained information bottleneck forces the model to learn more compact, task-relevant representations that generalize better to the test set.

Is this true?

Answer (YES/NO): NO